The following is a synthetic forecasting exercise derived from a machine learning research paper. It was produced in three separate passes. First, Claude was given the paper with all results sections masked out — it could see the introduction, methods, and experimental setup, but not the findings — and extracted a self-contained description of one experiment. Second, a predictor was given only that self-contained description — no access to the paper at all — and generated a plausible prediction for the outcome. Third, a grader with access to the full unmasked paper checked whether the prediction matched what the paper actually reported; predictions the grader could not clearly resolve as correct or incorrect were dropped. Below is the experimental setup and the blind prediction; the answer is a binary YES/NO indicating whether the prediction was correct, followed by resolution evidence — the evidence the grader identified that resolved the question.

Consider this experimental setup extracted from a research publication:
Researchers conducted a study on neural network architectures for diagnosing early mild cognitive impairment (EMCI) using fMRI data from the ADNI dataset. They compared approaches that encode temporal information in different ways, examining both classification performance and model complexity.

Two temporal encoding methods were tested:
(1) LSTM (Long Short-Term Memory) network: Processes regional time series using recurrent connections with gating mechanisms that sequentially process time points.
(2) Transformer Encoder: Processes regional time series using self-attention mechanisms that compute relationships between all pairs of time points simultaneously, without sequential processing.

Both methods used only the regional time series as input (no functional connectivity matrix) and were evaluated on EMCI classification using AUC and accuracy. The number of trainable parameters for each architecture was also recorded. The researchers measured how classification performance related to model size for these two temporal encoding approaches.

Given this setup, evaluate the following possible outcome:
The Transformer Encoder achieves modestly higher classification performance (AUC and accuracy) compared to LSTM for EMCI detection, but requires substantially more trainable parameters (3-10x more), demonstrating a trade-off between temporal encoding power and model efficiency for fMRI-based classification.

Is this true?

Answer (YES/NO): NO